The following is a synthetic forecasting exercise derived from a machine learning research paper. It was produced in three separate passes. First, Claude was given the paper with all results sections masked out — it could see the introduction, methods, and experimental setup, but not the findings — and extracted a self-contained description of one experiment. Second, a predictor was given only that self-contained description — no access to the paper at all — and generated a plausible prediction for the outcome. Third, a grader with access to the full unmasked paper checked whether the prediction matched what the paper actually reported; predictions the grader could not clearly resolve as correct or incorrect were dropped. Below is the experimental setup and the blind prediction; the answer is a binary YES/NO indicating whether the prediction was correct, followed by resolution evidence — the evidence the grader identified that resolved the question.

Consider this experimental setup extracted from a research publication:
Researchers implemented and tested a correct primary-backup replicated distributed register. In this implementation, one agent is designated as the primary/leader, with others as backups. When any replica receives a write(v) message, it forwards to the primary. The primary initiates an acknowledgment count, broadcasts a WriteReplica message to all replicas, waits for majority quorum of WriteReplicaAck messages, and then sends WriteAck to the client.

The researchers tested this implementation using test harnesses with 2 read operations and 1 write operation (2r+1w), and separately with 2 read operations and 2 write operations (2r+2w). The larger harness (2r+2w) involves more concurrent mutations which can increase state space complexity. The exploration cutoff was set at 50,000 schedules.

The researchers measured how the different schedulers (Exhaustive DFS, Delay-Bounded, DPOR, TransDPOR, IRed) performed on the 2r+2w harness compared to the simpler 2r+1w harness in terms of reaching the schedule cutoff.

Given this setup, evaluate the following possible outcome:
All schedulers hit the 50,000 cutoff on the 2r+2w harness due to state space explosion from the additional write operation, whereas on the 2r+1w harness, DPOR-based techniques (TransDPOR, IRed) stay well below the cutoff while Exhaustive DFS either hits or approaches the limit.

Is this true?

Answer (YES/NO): NO